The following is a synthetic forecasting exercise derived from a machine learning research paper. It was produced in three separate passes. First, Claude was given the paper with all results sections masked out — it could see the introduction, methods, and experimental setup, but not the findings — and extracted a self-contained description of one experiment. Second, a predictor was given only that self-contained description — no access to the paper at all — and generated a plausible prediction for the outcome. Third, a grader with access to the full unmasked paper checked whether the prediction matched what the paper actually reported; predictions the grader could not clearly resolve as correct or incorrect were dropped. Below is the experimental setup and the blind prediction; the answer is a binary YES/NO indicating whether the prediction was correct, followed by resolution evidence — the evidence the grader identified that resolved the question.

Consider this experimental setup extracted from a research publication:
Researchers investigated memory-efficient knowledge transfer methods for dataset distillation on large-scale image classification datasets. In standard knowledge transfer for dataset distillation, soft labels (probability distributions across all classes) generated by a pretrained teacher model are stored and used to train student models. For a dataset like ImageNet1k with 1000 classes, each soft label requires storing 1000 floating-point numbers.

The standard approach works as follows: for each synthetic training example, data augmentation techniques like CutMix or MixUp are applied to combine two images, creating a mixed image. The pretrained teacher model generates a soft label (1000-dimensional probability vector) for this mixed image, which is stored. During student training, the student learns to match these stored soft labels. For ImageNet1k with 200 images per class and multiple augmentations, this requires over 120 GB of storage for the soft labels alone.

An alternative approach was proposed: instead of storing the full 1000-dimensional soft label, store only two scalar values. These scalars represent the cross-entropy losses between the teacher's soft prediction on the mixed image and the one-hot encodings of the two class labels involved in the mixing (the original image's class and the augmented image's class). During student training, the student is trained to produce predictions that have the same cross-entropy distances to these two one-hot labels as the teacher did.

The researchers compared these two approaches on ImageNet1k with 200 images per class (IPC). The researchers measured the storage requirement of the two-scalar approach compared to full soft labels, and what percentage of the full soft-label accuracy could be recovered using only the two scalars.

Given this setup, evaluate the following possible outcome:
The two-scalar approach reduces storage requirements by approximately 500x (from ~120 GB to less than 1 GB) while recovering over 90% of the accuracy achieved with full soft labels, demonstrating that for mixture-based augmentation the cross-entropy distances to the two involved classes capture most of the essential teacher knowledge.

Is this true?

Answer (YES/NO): NO